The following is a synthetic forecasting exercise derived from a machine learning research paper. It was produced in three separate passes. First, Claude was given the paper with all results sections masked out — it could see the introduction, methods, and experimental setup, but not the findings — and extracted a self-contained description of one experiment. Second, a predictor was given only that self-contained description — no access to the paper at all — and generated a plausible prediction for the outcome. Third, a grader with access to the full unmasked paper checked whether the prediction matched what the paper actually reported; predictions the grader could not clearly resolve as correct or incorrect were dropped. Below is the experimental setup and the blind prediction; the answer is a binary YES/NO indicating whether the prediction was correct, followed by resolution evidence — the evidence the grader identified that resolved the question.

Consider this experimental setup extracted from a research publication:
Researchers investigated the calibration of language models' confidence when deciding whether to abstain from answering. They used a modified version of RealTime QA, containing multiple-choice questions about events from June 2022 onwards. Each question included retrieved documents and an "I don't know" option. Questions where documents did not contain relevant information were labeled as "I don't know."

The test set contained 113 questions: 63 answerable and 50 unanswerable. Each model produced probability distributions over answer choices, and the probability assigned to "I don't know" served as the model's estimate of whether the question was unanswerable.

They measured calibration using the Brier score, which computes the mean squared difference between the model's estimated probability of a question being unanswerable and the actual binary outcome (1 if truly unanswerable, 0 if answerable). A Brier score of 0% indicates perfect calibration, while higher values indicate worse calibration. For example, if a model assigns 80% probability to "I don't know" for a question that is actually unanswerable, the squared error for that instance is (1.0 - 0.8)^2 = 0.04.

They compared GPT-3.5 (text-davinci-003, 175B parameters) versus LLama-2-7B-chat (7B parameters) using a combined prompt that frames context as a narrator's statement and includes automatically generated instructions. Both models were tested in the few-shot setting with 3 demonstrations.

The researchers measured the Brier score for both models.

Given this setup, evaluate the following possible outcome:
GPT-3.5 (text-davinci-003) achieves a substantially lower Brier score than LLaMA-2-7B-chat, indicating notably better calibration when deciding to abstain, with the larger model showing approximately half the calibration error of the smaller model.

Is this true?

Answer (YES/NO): NO